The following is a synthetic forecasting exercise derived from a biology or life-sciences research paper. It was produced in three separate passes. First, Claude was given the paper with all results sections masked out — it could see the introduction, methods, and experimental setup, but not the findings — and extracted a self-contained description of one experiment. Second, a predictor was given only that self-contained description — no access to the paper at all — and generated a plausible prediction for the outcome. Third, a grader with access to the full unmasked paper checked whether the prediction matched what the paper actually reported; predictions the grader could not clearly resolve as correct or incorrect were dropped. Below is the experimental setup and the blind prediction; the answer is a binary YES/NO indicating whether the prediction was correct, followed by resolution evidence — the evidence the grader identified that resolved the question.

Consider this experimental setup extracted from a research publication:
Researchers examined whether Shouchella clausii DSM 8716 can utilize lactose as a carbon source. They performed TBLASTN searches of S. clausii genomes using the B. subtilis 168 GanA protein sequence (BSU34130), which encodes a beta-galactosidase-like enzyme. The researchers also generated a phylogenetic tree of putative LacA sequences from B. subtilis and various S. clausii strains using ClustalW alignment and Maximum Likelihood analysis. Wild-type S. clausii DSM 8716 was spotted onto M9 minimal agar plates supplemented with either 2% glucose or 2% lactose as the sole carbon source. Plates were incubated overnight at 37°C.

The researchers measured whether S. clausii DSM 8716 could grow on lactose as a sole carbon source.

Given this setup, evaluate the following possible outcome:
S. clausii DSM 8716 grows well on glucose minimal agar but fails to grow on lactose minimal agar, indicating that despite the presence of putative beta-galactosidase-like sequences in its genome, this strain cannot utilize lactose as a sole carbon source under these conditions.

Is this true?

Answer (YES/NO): NO